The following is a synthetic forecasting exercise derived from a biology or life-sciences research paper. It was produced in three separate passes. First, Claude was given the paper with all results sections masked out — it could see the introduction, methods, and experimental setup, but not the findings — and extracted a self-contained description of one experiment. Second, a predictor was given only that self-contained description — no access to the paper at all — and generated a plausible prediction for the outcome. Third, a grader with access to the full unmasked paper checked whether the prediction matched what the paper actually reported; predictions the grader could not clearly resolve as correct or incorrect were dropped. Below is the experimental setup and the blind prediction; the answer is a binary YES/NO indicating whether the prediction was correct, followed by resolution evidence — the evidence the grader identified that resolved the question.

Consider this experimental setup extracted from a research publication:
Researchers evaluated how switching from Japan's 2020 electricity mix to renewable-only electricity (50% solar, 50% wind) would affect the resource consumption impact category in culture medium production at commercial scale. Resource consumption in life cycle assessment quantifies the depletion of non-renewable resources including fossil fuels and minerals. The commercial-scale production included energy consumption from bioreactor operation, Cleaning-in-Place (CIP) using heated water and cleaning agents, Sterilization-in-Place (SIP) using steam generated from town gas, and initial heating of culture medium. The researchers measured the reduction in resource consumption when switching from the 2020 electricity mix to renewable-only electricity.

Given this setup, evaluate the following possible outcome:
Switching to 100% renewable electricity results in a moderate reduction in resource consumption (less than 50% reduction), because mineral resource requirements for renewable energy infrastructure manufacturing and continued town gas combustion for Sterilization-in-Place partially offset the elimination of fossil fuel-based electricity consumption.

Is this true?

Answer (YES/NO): NO